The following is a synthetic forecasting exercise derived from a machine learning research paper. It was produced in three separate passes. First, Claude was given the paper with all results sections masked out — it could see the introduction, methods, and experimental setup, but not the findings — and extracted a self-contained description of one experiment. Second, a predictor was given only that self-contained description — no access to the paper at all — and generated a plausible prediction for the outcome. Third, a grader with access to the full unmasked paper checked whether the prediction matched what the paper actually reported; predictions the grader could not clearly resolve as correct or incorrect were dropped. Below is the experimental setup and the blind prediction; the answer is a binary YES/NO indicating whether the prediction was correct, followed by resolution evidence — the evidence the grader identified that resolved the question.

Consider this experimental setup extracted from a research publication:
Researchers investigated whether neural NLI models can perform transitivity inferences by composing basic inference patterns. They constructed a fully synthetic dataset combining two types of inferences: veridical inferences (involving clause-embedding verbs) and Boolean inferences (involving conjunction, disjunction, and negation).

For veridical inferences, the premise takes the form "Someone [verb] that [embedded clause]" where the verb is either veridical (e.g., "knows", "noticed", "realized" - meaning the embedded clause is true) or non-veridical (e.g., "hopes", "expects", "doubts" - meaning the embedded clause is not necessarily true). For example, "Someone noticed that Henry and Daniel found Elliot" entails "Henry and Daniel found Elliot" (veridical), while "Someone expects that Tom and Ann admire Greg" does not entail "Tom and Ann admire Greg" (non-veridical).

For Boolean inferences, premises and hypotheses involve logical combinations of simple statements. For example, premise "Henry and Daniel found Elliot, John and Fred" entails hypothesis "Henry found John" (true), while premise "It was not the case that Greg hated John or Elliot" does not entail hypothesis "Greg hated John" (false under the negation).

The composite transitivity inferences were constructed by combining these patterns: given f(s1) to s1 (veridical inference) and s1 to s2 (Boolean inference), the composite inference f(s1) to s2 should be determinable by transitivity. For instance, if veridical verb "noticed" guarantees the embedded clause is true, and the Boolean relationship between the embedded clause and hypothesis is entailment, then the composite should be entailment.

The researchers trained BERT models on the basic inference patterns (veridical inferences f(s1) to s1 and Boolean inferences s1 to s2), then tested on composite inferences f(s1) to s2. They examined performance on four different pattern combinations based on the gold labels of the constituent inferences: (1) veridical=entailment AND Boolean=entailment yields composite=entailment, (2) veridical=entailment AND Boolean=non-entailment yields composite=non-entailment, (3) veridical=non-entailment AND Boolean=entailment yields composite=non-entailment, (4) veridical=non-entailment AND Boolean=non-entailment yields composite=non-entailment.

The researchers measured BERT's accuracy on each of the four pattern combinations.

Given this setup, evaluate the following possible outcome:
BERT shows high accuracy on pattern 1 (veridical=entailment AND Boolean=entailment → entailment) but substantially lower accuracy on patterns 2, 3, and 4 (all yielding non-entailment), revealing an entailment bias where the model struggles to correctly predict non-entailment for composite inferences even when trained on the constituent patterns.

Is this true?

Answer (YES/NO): NO